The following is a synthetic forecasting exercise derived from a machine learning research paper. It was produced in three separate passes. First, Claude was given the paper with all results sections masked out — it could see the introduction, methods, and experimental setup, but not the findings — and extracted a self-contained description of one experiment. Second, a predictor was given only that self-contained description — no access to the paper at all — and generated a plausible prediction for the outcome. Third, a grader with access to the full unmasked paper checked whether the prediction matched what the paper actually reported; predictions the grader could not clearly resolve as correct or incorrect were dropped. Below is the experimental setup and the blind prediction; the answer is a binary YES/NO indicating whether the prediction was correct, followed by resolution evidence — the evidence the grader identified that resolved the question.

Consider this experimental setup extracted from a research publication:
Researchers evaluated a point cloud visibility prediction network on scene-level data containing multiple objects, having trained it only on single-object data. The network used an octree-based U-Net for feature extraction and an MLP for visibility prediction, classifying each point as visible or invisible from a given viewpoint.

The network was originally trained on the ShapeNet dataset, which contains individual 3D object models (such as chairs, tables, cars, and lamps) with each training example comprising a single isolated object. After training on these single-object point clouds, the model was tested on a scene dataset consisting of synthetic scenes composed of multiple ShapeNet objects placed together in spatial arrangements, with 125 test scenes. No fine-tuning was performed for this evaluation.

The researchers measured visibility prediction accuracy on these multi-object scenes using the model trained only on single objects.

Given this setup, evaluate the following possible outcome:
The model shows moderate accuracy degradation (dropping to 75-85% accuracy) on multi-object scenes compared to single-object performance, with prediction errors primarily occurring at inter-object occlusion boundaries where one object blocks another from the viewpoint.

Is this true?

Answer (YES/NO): NO